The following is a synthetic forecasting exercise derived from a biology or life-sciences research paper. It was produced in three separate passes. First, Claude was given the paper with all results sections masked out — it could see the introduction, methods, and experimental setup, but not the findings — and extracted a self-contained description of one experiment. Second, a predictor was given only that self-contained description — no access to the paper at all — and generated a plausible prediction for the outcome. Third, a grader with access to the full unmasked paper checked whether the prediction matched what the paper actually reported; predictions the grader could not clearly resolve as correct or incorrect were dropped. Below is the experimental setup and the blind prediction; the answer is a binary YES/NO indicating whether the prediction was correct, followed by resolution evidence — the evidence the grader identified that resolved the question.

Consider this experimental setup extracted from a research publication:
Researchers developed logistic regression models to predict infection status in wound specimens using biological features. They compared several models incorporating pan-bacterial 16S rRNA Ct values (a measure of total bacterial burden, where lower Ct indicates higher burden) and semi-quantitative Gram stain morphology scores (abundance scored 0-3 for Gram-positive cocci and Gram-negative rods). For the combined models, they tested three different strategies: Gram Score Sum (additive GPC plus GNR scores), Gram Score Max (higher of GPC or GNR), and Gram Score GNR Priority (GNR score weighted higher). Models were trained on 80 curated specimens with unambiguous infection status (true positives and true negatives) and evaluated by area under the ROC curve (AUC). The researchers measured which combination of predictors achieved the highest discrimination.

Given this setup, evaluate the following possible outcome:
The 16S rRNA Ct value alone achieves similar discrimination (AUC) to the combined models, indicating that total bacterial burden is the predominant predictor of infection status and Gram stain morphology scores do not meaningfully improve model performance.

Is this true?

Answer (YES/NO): NO